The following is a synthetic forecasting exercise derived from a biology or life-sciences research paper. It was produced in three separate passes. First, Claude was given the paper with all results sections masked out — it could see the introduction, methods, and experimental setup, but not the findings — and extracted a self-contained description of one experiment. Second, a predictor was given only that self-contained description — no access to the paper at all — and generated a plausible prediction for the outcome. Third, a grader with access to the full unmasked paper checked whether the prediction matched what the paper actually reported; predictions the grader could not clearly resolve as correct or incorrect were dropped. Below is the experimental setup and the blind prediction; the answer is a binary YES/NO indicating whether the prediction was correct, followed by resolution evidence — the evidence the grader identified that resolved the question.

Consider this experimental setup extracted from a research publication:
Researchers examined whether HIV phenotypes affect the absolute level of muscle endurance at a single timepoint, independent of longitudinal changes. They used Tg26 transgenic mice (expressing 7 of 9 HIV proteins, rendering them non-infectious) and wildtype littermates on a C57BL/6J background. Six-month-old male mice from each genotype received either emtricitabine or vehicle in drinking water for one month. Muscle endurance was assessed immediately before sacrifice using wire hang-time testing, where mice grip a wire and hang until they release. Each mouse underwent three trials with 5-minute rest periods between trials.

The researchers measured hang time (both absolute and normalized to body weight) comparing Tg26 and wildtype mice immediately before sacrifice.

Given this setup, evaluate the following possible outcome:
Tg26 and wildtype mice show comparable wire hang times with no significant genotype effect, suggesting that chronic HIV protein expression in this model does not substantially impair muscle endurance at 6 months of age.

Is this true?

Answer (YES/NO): YES